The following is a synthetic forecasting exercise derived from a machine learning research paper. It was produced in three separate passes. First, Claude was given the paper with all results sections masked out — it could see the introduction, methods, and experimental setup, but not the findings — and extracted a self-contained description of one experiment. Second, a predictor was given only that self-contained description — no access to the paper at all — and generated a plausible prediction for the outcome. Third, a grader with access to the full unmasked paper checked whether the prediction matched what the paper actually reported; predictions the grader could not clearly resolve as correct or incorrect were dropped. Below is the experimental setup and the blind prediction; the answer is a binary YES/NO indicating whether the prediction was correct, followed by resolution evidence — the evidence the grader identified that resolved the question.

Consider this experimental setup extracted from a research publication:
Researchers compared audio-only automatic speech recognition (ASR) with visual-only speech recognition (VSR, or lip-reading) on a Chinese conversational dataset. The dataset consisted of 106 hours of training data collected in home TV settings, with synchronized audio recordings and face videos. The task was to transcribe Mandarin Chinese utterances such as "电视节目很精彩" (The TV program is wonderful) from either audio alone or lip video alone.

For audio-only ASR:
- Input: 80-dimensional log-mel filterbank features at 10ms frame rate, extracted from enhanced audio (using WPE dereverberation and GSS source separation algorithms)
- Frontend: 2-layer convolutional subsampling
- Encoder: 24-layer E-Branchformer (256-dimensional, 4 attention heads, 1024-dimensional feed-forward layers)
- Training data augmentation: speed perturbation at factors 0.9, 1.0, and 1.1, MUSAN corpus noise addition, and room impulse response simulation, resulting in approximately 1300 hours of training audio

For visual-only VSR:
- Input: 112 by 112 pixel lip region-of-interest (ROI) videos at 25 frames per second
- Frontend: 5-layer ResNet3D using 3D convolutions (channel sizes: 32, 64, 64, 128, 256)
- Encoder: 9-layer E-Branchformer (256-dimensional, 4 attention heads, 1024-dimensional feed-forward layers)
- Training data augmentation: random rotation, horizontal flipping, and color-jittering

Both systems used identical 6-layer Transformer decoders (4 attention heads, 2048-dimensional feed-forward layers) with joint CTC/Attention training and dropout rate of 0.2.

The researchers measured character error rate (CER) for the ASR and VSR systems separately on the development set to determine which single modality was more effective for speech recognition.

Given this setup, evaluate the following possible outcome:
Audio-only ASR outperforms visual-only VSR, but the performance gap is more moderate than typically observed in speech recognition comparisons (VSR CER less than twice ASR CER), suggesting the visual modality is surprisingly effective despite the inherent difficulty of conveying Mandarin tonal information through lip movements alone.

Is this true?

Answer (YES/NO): NO